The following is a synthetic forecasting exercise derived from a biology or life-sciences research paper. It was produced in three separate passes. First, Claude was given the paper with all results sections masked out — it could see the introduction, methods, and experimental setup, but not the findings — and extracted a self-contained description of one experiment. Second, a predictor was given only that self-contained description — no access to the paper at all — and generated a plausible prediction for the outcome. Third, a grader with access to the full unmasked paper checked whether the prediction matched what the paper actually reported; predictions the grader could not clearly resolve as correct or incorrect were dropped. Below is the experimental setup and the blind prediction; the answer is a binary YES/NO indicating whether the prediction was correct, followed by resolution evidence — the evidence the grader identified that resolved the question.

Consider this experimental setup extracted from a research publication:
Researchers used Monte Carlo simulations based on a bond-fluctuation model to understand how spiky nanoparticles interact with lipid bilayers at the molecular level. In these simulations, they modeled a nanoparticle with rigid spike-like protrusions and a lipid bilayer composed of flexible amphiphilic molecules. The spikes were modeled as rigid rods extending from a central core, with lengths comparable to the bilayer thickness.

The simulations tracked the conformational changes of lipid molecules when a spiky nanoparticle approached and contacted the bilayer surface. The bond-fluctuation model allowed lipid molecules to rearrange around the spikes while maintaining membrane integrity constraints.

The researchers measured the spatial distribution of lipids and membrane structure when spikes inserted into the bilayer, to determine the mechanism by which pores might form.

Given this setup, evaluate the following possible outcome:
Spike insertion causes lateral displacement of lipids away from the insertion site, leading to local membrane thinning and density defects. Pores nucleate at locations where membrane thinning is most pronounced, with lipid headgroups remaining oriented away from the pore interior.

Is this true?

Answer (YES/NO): NO